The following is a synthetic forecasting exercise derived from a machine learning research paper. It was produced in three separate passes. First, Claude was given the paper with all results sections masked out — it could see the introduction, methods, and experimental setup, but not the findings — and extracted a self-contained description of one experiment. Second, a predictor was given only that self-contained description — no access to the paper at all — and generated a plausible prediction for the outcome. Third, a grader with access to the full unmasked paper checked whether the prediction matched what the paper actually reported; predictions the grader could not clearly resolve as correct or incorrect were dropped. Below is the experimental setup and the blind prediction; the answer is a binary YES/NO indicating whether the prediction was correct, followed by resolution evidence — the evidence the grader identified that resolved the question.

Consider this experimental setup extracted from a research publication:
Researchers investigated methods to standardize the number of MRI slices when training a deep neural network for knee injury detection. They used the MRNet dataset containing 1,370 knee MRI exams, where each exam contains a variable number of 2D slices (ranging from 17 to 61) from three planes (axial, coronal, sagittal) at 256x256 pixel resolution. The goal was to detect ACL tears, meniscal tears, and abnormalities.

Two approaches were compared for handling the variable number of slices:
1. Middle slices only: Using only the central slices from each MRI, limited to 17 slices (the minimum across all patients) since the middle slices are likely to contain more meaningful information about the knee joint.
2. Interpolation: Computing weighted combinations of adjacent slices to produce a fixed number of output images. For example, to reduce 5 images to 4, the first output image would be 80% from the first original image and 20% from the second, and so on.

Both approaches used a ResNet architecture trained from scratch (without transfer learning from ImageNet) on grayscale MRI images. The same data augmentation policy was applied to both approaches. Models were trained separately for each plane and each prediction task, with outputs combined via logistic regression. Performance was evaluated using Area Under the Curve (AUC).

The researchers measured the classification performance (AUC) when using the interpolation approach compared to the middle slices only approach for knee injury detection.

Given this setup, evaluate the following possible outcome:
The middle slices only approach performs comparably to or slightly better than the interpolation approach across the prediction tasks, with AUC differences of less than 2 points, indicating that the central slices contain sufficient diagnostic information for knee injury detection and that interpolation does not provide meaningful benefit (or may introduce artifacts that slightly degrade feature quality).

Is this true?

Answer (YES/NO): NO